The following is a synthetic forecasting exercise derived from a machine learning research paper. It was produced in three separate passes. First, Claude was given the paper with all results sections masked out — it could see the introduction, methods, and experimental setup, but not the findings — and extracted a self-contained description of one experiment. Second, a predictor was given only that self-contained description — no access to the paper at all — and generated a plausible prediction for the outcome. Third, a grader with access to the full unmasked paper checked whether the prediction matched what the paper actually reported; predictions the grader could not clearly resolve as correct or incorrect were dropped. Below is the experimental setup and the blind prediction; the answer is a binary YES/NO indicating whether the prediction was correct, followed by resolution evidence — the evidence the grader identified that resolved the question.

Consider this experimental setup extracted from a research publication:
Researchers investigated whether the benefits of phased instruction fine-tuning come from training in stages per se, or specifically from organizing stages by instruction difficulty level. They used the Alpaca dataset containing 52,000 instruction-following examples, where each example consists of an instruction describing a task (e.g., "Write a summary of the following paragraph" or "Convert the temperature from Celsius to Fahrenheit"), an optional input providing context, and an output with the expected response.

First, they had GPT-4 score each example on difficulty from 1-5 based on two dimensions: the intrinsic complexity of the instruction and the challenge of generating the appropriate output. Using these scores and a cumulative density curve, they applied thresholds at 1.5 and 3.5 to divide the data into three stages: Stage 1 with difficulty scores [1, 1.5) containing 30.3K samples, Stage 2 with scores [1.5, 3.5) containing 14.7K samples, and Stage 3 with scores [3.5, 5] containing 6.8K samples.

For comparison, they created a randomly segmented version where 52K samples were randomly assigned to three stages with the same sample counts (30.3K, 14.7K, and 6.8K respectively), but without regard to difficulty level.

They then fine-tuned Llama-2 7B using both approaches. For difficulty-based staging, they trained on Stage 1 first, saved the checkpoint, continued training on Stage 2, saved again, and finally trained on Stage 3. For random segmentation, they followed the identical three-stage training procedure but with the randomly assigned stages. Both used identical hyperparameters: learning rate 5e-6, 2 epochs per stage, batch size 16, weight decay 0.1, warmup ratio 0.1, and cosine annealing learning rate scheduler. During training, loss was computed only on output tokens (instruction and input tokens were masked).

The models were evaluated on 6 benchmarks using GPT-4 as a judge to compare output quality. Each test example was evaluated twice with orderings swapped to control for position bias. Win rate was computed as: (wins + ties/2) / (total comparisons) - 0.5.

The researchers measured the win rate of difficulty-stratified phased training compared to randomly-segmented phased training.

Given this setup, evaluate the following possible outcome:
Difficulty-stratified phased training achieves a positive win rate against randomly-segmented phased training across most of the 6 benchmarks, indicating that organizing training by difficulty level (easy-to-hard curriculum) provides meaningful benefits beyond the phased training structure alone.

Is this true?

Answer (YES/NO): YES